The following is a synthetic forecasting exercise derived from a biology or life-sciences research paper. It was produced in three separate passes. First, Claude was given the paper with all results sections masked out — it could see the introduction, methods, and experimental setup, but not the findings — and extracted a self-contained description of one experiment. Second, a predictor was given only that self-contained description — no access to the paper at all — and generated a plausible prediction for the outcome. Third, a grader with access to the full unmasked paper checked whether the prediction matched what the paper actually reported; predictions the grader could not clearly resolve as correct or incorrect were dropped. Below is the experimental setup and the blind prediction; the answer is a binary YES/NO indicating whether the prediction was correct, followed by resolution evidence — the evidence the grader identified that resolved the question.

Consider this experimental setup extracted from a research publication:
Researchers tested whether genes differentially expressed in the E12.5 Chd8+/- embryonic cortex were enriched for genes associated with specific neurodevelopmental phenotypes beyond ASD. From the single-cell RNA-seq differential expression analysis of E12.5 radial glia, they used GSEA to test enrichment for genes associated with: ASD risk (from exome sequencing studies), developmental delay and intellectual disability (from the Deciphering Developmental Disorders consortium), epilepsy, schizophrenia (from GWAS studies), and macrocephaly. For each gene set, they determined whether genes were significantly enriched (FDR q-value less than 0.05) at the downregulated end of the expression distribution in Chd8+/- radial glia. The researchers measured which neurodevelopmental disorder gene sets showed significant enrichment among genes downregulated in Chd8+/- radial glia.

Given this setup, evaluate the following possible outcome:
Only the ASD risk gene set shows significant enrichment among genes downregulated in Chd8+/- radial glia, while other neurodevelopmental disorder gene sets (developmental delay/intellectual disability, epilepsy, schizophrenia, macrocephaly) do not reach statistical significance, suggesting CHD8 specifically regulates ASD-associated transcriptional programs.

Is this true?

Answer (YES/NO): NO